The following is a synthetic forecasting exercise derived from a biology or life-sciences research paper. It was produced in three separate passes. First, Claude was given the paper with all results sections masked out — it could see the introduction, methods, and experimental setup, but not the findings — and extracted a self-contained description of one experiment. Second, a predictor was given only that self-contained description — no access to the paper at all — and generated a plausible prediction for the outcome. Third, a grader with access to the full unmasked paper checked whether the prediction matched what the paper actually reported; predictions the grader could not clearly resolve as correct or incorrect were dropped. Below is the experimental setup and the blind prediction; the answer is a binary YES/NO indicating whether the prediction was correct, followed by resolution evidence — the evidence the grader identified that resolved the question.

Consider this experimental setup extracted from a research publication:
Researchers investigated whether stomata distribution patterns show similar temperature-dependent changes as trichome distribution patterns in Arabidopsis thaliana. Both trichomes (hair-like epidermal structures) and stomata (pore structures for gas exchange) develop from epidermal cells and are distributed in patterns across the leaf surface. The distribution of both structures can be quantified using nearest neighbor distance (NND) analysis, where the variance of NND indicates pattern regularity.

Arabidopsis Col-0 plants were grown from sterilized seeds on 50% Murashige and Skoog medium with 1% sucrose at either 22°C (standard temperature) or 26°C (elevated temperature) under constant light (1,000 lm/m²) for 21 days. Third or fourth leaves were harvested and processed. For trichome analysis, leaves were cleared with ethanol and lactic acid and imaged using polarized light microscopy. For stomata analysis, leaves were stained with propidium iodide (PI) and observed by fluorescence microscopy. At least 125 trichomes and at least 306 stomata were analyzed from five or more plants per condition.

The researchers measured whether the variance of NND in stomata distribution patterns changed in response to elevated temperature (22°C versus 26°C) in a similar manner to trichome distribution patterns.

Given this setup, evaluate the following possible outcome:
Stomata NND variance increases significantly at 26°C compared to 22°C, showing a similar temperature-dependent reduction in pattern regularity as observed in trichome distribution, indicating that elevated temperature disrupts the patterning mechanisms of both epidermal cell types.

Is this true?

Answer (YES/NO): NO